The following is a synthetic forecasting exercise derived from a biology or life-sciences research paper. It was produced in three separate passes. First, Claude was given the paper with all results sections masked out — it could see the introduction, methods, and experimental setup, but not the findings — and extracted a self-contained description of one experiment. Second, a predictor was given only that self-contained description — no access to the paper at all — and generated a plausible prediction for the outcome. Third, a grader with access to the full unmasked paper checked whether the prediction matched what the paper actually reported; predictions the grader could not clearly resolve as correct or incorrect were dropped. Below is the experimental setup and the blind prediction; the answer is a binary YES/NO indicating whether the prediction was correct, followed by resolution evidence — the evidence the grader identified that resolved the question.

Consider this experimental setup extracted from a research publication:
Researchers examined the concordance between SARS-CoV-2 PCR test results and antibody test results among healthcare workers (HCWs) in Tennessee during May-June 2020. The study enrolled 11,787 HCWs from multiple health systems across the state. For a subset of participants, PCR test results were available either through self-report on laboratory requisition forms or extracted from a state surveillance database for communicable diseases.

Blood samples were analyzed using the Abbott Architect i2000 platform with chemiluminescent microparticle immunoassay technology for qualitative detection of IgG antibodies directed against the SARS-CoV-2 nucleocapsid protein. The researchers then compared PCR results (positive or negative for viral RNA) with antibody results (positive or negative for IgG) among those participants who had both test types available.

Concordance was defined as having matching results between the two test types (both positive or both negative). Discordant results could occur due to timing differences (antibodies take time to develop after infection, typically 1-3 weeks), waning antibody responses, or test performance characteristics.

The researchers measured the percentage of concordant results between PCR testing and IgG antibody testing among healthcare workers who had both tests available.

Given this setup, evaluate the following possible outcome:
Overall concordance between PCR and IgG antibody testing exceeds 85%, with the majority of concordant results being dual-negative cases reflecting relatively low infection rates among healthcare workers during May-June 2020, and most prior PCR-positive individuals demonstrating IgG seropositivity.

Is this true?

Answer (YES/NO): NO